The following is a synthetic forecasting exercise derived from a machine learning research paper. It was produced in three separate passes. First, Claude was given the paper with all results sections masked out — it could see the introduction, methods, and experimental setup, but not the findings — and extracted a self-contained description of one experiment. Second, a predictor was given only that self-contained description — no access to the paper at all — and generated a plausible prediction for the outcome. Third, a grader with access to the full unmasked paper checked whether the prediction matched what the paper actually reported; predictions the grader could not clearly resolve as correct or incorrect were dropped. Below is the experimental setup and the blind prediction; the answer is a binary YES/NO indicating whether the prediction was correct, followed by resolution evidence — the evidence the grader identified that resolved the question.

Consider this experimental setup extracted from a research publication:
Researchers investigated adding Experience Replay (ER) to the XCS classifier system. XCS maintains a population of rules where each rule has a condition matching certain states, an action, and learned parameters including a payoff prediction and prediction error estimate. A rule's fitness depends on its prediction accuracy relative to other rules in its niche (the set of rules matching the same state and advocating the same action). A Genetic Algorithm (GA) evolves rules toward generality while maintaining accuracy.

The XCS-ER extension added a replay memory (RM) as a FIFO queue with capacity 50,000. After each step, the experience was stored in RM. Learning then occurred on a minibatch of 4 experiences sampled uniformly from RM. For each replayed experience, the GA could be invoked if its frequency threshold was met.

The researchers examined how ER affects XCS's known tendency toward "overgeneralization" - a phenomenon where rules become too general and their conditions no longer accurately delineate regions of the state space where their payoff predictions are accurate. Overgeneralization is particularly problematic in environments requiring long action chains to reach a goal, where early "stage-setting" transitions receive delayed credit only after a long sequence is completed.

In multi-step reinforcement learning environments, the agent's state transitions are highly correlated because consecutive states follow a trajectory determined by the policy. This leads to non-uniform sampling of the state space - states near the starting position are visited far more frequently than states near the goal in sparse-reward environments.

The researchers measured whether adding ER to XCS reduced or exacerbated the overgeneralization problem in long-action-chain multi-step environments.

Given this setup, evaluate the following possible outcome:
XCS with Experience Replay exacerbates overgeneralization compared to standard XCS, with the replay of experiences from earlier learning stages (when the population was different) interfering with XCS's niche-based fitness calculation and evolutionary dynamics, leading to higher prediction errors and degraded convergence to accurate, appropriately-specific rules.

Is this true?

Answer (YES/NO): NO